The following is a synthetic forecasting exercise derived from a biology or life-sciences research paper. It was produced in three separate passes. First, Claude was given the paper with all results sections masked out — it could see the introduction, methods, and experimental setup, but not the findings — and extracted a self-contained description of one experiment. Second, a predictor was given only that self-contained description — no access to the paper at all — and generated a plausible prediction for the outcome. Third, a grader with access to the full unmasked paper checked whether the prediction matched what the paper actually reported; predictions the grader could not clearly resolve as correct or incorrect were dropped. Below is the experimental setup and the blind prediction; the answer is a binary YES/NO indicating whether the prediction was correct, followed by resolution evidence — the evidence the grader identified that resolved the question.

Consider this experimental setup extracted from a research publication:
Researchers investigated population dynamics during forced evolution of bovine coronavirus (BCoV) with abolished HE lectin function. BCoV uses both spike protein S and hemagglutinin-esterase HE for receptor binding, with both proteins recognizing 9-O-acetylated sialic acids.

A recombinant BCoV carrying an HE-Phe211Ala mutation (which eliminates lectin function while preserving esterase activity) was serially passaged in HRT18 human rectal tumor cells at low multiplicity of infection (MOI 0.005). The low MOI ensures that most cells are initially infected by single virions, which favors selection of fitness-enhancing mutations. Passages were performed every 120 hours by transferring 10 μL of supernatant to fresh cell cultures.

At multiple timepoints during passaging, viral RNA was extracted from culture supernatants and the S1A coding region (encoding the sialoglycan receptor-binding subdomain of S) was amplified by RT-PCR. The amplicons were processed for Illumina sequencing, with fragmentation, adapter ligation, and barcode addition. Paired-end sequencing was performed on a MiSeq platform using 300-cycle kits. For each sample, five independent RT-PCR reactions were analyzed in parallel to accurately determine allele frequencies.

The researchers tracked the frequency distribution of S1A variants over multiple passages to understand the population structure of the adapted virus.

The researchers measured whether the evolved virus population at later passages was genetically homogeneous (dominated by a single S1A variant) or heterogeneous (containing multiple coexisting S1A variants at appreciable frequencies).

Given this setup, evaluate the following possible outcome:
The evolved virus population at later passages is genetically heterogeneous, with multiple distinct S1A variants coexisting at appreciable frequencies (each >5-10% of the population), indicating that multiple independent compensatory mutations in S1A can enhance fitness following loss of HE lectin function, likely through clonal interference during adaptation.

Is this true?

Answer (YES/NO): NO